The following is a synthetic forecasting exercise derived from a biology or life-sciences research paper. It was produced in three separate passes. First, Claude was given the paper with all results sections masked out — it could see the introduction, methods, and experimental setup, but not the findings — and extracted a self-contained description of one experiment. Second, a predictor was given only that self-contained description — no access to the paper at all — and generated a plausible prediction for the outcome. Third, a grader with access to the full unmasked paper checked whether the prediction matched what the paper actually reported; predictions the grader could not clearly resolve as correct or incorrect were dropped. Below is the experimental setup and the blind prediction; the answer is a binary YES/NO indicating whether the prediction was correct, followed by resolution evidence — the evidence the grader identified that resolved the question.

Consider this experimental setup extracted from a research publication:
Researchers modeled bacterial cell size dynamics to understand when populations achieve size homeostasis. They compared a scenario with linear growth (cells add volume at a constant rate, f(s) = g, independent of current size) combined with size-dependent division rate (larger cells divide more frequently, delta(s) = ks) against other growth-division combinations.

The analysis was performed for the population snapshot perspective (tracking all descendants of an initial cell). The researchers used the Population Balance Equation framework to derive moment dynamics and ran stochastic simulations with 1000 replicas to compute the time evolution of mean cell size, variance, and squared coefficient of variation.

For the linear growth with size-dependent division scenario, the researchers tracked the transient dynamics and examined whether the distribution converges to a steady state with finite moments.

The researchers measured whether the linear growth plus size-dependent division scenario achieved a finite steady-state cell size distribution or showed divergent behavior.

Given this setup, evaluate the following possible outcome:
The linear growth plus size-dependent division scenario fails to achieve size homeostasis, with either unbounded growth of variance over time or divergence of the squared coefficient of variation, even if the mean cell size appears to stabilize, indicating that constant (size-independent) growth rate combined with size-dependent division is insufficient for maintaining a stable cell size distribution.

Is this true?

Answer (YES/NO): NO